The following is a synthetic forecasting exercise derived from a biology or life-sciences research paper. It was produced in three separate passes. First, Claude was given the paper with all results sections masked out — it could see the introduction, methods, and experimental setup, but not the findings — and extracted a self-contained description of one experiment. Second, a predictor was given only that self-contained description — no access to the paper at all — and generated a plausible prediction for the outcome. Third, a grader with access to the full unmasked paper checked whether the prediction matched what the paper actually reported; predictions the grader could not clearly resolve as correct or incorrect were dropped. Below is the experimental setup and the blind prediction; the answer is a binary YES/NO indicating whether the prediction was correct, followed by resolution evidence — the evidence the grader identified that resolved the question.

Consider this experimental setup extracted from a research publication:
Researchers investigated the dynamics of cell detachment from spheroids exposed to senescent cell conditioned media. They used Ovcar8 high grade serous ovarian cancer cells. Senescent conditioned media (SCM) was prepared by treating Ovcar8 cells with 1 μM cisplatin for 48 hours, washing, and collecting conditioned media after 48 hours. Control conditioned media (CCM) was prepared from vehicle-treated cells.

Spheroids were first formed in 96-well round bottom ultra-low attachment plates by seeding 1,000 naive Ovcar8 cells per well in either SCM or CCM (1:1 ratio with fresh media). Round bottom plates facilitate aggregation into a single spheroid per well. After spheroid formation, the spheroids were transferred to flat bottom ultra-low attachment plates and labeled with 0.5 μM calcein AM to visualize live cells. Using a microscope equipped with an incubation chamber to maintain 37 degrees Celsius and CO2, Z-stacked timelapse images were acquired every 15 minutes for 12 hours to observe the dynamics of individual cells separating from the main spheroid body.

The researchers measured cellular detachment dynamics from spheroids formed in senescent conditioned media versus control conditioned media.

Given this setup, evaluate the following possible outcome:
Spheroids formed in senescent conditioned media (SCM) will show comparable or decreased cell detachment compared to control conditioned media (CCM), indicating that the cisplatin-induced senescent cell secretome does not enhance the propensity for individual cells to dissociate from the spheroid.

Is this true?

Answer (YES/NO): NO